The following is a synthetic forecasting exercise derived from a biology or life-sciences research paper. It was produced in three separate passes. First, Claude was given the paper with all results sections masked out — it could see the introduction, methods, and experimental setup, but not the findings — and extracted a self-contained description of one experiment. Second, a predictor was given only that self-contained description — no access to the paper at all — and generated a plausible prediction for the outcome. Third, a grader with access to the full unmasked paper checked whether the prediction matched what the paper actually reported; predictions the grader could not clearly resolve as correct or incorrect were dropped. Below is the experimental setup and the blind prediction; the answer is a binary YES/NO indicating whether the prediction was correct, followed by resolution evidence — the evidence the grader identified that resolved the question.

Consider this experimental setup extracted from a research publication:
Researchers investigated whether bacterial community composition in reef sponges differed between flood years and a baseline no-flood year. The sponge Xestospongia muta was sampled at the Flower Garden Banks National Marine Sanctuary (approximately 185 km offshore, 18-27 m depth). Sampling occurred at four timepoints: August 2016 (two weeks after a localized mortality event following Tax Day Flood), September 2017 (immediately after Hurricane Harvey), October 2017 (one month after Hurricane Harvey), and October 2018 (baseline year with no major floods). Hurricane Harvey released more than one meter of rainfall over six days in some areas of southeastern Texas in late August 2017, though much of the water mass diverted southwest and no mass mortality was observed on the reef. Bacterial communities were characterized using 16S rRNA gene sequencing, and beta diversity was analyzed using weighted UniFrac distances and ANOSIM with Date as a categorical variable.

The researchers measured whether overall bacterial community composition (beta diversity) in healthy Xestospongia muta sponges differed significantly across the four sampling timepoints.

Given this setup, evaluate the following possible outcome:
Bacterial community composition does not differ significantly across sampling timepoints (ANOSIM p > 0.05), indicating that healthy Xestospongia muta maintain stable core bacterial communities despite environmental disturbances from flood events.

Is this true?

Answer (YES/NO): NO